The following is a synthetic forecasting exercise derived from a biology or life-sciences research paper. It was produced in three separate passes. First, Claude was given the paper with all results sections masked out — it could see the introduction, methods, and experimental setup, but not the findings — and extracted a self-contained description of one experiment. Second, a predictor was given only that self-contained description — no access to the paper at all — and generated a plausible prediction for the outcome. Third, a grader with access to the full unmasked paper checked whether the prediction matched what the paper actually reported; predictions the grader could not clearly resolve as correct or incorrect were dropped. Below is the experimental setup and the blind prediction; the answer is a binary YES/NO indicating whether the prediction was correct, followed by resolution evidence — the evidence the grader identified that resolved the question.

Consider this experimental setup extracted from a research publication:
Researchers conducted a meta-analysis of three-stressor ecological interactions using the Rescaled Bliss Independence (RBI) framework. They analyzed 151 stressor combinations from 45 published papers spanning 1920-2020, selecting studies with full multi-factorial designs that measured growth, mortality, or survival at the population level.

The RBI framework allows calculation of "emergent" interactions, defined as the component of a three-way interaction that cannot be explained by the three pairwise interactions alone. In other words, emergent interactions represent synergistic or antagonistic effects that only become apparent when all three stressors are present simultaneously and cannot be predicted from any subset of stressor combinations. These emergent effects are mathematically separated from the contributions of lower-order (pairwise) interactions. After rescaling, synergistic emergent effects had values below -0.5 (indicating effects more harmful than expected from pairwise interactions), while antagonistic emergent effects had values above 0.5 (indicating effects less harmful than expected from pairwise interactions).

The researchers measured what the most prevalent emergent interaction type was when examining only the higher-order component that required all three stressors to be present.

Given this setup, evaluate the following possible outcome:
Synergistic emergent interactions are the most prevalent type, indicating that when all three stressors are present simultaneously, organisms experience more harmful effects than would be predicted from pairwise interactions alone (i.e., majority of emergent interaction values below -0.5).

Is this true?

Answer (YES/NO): YES